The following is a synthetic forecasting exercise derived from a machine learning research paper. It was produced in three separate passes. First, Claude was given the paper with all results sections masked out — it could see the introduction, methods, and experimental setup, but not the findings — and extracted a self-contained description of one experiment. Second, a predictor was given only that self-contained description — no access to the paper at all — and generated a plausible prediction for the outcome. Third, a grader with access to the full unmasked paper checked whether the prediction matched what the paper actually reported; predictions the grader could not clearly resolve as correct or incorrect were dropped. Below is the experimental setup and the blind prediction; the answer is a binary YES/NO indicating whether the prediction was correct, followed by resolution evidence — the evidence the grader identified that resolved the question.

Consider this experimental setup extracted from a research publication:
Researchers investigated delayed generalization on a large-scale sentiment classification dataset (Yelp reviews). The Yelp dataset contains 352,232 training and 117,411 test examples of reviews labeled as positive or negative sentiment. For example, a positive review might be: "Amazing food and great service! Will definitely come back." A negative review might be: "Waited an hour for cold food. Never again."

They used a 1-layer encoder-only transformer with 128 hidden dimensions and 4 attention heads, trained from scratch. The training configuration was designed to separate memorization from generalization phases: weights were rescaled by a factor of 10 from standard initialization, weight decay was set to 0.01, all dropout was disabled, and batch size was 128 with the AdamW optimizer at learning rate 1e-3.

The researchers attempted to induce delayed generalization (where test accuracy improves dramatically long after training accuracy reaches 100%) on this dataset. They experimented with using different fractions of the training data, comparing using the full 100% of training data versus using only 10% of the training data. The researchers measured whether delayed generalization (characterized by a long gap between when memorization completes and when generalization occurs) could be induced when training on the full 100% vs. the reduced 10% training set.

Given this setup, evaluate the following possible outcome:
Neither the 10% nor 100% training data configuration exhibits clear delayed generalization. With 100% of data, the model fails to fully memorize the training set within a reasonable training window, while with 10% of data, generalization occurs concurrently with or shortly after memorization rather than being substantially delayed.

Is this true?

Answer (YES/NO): NO